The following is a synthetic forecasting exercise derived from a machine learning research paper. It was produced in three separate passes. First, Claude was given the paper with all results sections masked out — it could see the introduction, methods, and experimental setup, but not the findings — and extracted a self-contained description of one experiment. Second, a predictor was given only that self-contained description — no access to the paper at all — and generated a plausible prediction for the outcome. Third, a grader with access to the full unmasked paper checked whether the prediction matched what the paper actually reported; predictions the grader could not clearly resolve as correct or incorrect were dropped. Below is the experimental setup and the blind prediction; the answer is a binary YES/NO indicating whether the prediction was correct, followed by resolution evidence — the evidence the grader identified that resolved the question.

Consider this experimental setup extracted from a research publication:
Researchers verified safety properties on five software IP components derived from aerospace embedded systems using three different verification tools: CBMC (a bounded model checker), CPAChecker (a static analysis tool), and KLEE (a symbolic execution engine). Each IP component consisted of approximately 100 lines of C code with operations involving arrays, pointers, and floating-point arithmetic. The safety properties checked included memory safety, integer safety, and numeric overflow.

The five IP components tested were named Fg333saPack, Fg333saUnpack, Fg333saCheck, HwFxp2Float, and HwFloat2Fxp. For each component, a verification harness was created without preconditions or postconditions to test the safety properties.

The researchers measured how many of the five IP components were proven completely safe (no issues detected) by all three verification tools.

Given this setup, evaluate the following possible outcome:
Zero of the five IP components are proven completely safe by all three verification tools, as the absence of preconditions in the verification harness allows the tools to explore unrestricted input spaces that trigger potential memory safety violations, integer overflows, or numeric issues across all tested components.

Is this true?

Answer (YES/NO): NO